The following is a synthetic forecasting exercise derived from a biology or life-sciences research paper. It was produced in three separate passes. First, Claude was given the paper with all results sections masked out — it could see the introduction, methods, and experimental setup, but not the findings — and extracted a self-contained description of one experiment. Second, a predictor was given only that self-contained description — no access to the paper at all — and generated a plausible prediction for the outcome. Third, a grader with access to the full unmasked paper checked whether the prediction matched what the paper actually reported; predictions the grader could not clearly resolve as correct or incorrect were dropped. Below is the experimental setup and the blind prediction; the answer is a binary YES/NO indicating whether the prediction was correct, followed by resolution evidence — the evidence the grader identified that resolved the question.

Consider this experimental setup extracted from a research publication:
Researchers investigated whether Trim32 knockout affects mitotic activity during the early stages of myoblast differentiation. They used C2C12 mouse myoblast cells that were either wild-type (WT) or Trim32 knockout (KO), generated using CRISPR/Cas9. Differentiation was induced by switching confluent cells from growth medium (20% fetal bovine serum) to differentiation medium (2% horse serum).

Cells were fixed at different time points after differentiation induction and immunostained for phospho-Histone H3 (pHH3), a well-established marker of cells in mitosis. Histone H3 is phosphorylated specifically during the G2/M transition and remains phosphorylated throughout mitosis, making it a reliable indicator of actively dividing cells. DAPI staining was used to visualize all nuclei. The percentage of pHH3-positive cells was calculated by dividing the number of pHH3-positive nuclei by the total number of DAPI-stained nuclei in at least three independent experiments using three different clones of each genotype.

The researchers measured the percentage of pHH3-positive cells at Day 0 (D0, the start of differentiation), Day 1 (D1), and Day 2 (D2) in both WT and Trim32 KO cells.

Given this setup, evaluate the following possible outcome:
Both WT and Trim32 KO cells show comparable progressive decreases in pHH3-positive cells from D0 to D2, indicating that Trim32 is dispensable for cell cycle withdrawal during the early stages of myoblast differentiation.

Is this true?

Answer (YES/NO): NO